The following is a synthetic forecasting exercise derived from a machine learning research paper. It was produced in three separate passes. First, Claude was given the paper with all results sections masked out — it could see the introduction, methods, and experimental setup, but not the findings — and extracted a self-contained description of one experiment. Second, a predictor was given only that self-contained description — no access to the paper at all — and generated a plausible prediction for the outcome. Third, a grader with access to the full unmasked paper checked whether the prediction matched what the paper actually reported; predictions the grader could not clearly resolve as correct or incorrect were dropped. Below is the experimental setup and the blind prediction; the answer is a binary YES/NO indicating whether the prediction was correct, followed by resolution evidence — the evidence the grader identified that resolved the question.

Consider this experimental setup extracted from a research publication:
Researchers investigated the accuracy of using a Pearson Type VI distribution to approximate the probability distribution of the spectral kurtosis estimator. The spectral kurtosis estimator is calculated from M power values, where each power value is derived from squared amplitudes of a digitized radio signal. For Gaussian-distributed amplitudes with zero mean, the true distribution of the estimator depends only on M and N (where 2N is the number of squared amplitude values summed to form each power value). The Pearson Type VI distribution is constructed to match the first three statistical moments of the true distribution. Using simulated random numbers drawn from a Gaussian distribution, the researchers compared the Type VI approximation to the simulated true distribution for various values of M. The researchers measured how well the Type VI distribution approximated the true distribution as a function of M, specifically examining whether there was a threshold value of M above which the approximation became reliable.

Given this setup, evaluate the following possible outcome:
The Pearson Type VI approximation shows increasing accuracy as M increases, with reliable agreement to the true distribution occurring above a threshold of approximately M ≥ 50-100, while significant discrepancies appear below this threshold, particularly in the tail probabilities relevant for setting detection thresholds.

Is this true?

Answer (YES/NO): NO